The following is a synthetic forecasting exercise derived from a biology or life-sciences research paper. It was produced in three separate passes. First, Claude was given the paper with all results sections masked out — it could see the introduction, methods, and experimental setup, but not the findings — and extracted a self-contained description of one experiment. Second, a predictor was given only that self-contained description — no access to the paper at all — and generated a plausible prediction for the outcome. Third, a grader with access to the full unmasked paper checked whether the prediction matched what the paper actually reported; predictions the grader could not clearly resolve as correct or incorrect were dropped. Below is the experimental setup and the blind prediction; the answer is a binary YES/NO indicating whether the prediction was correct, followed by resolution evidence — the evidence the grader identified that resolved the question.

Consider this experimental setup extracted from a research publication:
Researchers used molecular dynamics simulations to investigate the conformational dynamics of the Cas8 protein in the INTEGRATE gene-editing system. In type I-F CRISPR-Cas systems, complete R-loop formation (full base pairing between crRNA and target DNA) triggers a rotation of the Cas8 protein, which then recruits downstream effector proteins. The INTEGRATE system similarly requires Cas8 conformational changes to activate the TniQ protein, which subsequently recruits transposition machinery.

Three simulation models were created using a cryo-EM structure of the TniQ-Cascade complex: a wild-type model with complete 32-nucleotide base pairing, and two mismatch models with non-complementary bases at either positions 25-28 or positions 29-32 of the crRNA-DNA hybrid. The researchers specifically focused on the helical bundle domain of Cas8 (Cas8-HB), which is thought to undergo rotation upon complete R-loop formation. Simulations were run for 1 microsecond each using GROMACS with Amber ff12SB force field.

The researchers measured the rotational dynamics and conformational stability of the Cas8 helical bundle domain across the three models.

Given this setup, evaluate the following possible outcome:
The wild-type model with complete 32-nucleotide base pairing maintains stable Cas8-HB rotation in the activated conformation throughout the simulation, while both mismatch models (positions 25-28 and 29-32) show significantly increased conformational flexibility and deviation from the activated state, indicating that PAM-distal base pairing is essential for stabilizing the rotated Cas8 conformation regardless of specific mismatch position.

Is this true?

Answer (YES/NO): NO